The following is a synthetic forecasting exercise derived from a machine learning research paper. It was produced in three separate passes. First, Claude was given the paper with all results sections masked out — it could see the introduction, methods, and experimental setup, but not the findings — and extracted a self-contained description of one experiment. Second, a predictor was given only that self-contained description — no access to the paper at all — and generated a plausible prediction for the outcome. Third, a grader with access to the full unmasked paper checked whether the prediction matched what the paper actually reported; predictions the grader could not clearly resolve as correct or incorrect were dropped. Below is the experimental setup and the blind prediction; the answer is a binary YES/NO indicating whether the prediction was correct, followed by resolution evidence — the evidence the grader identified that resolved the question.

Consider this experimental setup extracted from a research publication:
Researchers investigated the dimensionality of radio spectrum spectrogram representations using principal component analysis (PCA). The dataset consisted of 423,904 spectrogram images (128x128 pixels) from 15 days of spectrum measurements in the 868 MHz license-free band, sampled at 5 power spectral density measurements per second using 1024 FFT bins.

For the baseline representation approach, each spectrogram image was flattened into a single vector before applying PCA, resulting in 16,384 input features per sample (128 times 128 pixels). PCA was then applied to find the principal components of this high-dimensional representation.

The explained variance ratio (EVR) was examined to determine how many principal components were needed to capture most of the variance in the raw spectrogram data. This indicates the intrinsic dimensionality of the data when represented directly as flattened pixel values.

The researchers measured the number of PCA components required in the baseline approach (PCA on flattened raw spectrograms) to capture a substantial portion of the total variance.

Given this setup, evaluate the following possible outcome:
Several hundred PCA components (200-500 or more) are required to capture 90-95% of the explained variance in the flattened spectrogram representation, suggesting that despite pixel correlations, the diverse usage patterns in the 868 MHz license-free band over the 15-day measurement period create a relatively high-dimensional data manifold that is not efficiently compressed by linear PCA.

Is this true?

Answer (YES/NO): NO